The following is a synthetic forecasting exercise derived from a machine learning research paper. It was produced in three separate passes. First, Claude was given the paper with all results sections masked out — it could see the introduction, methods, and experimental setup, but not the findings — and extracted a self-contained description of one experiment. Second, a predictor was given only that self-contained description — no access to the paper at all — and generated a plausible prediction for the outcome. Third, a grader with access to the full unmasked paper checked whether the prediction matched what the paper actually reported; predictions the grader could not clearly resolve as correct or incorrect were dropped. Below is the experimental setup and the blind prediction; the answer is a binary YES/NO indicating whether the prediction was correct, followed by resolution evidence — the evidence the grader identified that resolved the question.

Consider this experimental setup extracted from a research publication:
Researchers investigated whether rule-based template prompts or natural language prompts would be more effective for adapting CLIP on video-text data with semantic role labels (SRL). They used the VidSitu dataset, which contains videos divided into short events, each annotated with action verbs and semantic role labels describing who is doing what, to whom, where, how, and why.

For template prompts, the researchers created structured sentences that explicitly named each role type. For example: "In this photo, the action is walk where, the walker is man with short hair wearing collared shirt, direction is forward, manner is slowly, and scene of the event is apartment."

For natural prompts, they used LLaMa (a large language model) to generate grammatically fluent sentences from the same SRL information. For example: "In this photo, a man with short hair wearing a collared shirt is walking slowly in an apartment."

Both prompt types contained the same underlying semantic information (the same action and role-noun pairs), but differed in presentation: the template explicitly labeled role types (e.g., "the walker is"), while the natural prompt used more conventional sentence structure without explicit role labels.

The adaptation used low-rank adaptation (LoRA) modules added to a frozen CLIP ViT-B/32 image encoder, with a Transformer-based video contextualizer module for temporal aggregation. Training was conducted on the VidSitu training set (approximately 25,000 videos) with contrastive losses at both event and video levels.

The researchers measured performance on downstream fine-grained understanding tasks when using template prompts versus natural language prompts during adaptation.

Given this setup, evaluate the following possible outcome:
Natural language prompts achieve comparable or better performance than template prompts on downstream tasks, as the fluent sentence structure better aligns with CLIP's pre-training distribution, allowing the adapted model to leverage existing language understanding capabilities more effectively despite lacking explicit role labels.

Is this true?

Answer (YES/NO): NO